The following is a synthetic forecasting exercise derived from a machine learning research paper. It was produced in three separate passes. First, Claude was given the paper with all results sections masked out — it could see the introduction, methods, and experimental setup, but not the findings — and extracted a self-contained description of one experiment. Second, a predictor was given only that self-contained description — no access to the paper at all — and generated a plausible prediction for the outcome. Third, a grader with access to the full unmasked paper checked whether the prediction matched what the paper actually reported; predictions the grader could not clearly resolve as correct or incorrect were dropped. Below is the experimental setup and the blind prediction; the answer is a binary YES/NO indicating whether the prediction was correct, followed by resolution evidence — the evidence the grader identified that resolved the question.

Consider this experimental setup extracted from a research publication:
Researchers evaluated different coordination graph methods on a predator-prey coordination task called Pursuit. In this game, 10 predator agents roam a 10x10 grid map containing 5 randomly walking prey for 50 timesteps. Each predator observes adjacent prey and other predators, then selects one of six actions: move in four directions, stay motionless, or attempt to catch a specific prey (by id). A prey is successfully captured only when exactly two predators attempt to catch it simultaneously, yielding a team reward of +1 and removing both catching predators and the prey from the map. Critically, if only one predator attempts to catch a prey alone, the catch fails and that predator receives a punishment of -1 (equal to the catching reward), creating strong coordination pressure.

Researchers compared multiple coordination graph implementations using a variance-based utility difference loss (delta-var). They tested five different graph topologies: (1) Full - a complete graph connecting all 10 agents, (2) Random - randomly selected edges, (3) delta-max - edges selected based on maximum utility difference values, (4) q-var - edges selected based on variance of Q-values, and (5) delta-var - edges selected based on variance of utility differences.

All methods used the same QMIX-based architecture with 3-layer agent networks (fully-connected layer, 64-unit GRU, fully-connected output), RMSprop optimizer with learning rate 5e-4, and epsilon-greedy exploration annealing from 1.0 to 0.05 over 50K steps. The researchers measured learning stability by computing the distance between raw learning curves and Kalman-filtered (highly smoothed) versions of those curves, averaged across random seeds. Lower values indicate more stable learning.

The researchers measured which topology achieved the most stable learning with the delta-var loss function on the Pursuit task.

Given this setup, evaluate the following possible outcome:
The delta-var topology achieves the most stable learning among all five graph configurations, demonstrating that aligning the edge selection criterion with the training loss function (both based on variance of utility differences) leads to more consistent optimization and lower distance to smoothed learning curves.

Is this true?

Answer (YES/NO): YES